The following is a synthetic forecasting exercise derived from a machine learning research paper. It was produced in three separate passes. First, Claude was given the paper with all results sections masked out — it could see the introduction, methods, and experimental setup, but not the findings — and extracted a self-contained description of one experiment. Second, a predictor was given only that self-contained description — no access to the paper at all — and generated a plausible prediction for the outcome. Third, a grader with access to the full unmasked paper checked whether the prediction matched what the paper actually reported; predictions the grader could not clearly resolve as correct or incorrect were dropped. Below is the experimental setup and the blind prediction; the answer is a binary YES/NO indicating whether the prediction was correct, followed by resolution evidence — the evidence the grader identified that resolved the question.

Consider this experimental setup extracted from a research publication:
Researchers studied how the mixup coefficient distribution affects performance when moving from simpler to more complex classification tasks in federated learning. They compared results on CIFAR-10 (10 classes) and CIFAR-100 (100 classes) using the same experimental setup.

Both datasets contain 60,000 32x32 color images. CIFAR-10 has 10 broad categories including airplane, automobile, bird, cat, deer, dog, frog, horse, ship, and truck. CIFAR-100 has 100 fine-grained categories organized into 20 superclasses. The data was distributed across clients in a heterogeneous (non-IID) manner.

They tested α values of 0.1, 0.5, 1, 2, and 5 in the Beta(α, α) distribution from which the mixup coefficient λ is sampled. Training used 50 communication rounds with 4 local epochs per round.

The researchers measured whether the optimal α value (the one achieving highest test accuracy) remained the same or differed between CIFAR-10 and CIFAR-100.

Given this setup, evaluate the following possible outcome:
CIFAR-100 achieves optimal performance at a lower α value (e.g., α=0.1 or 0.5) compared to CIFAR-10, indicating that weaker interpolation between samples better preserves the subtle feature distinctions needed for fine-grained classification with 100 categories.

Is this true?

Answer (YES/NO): NO